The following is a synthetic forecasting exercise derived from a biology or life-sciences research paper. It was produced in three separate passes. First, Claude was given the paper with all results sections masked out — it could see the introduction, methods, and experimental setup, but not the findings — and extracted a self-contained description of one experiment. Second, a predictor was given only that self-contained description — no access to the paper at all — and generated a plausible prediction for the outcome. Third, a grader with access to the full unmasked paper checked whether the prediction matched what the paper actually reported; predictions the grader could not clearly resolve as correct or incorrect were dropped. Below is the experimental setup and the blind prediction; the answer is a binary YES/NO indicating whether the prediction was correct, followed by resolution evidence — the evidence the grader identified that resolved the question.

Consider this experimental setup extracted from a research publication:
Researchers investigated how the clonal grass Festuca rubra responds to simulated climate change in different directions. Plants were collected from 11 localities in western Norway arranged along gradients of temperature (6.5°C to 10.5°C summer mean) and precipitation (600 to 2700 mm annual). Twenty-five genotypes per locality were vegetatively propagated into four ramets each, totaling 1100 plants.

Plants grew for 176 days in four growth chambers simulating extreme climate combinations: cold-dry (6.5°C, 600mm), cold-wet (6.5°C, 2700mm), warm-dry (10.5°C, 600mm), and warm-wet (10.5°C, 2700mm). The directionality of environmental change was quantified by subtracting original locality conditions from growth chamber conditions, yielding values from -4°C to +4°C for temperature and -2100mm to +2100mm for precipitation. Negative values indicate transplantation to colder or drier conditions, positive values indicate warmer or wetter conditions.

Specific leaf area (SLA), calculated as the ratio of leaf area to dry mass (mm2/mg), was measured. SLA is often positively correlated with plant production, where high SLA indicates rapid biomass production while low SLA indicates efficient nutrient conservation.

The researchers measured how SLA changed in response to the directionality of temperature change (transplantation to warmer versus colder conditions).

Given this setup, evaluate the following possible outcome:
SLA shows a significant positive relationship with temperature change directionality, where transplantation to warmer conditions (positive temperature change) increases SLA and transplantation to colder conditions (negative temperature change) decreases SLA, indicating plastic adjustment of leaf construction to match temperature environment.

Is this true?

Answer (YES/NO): YES